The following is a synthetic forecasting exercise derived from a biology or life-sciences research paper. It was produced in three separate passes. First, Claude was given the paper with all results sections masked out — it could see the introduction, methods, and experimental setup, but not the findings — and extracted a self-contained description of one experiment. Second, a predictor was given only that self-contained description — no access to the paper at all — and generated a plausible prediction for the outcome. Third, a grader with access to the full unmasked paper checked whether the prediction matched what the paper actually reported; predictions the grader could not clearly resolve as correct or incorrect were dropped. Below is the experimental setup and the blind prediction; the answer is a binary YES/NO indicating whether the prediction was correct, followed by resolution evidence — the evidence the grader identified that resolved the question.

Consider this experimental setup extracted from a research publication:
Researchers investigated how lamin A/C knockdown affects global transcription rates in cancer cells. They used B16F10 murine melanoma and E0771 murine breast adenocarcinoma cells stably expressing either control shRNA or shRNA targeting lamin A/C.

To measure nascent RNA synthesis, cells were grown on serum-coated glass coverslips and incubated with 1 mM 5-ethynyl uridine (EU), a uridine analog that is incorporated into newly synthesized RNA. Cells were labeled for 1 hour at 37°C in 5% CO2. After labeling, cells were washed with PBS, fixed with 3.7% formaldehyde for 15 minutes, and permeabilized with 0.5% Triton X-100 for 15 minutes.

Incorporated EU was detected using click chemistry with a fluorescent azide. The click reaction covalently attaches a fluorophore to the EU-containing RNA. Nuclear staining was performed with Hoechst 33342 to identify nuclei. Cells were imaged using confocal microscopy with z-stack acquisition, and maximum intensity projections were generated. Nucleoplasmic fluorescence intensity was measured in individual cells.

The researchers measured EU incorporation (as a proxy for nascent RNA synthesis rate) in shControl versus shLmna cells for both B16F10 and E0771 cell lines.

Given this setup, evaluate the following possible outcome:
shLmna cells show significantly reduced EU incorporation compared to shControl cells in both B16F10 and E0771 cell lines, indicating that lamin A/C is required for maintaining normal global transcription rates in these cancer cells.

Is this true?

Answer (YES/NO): NO